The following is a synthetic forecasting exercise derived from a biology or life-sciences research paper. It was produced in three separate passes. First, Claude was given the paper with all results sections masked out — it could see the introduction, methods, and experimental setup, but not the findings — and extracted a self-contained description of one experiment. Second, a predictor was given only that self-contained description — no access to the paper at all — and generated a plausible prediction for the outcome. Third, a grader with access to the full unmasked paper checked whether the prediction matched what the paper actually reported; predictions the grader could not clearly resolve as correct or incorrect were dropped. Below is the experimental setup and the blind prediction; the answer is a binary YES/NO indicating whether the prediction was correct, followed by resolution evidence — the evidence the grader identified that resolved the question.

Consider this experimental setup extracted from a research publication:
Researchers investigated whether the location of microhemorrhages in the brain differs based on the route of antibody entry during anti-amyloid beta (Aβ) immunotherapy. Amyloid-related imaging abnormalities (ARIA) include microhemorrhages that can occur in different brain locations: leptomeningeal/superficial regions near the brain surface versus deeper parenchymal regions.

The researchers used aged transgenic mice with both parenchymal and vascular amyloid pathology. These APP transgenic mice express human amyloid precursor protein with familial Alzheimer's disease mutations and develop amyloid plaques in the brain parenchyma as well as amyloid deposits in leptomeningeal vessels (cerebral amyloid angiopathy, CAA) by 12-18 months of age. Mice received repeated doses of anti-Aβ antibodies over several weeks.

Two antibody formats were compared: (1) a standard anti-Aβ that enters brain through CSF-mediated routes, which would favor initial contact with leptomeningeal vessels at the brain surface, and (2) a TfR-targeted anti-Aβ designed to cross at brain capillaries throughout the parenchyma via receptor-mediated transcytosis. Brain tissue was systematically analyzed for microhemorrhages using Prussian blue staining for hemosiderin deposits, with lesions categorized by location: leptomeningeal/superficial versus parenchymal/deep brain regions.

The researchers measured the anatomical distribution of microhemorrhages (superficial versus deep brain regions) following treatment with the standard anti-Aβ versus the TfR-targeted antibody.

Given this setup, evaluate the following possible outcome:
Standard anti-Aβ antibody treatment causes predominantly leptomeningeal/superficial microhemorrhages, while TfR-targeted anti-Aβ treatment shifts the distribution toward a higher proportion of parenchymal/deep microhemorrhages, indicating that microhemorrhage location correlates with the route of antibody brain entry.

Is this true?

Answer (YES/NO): NO